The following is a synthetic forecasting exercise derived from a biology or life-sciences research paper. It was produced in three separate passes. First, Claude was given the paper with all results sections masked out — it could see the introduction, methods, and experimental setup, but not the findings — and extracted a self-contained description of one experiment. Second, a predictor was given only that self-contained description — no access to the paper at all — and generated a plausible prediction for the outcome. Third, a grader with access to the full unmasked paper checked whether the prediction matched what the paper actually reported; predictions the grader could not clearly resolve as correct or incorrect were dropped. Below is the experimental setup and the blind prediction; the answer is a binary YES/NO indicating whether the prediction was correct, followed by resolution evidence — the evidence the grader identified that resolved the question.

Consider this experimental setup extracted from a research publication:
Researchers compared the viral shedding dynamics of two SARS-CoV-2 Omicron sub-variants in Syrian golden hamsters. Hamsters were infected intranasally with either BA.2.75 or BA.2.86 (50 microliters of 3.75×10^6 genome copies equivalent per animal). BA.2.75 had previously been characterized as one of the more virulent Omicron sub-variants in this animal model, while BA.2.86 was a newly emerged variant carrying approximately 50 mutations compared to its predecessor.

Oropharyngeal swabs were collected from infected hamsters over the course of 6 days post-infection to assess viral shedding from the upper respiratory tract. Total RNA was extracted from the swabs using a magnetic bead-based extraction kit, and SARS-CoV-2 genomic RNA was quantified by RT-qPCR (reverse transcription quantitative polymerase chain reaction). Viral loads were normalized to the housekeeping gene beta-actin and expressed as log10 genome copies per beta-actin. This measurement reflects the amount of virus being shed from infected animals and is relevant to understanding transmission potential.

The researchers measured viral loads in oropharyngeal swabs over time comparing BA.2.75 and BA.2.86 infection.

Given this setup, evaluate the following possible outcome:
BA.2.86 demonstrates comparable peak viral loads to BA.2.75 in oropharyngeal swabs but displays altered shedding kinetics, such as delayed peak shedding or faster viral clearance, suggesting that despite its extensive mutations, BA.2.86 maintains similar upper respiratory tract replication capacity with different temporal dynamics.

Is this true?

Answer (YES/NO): NO